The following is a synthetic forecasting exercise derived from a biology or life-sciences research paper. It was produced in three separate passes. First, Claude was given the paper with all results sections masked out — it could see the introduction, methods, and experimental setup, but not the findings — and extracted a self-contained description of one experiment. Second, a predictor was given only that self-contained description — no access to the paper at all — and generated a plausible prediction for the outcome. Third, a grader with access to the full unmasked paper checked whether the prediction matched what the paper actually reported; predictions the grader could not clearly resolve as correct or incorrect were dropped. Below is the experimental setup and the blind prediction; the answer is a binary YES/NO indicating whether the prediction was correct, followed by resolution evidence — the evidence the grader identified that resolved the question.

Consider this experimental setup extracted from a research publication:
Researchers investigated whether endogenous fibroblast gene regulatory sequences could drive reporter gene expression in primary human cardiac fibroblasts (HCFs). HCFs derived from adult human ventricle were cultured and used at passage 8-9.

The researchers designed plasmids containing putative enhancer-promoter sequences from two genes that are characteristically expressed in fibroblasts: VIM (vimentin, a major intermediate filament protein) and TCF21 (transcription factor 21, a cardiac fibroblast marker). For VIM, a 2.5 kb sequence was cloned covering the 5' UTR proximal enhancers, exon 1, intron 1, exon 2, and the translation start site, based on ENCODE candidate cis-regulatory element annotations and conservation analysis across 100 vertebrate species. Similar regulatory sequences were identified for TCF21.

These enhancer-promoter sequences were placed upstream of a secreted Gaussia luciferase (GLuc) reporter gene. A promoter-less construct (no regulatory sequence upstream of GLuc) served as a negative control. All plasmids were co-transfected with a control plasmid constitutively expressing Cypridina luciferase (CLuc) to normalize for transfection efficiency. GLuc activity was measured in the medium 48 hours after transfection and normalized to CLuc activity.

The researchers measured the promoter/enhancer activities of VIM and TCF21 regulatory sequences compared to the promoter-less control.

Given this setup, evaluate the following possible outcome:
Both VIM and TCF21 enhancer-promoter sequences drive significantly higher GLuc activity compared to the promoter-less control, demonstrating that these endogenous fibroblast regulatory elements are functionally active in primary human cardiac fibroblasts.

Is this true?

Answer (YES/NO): YES